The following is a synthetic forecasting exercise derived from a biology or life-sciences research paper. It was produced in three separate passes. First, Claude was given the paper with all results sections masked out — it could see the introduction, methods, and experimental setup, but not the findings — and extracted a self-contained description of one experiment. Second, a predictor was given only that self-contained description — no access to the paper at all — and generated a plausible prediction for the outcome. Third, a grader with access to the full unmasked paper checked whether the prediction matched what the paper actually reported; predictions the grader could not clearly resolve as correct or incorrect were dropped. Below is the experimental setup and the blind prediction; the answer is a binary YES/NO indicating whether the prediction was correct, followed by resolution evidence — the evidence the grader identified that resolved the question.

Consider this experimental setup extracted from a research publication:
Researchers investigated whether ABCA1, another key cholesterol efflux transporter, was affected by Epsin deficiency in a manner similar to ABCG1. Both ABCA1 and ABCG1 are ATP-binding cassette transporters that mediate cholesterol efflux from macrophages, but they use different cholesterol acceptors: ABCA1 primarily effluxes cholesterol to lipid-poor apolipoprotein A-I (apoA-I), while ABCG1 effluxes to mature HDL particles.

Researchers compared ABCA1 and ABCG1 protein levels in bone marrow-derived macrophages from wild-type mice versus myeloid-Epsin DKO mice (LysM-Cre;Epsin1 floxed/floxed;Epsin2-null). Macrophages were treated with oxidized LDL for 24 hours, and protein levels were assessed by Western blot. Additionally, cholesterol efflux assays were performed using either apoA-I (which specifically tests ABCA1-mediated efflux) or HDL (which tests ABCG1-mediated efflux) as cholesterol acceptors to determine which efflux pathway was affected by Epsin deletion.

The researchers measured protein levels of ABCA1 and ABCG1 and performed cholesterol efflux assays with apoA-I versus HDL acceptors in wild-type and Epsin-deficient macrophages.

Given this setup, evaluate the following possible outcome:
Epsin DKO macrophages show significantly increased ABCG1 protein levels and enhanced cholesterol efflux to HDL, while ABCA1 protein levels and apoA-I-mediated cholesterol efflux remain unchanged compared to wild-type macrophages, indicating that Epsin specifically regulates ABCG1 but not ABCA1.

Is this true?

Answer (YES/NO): YES